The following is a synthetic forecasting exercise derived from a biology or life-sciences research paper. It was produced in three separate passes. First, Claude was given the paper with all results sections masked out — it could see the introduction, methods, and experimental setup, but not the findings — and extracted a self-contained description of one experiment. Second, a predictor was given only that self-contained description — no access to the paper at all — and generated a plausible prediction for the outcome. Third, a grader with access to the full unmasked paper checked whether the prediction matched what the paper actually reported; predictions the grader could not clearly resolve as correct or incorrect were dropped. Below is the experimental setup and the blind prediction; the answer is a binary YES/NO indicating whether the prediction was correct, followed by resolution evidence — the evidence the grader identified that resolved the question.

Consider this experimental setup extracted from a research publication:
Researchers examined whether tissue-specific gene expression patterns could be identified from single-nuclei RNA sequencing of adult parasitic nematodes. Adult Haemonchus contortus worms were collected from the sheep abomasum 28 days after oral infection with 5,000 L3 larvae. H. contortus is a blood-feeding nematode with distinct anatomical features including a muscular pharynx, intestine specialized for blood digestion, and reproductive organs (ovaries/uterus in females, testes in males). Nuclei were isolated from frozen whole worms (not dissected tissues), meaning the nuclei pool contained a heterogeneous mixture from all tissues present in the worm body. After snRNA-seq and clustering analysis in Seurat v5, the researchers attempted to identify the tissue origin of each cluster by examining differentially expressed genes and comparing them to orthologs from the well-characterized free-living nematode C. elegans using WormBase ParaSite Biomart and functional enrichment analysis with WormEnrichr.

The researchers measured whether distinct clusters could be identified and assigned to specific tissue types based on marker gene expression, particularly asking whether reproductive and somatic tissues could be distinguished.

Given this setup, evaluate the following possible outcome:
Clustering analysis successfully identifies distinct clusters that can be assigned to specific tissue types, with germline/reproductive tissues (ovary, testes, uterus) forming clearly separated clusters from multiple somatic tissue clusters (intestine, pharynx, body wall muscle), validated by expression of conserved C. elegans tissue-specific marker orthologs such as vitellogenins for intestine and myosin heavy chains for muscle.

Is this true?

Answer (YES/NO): NO